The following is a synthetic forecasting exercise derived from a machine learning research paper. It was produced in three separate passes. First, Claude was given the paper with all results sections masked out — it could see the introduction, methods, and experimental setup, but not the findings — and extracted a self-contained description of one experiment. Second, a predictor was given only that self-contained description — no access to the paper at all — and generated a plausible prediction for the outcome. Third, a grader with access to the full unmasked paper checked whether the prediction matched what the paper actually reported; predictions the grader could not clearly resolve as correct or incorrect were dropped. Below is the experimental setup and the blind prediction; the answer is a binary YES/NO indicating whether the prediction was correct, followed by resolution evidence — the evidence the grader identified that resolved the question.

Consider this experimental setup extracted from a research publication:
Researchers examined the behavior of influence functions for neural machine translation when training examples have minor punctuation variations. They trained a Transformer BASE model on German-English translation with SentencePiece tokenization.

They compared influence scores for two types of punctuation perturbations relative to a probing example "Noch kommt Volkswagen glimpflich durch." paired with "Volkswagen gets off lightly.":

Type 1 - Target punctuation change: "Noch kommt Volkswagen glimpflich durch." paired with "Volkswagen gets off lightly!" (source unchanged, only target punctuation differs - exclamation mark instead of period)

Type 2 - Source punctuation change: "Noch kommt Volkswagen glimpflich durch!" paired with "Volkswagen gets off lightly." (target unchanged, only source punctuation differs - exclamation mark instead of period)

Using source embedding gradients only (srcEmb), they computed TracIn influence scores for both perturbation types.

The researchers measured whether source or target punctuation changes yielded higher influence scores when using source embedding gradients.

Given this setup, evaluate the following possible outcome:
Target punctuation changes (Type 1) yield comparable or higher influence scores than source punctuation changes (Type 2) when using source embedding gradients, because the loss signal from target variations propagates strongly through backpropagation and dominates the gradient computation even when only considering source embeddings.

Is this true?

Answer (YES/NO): YES